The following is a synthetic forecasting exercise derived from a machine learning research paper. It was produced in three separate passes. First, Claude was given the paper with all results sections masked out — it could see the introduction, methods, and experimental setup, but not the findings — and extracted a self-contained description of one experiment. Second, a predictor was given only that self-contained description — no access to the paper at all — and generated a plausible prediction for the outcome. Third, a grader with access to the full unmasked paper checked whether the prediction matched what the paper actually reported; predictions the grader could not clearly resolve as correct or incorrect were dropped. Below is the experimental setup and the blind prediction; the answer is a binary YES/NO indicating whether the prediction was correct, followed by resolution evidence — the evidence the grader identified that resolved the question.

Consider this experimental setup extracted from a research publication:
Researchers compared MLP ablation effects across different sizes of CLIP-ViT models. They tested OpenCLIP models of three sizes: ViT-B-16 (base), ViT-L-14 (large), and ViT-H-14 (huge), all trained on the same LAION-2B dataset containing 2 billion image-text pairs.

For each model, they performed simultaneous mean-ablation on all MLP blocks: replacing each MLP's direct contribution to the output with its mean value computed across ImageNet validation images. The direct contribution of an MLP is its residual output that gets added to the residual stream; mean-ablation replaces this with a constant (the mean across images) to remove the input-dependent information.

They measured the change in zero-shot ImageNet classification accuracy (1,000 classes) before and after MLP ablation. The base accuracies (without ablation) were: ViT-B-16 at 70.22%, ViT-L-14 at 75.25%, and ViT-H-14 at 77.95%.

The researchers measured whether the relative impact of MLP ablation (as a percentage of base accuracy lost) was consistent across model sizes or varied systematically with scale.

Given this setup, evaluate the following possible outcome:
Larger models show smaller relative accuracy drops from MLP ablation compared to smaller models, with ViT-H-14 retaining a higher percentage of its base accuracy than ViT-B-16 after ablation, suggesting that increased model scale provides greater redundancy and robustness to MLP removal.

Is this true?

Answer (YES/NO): YES